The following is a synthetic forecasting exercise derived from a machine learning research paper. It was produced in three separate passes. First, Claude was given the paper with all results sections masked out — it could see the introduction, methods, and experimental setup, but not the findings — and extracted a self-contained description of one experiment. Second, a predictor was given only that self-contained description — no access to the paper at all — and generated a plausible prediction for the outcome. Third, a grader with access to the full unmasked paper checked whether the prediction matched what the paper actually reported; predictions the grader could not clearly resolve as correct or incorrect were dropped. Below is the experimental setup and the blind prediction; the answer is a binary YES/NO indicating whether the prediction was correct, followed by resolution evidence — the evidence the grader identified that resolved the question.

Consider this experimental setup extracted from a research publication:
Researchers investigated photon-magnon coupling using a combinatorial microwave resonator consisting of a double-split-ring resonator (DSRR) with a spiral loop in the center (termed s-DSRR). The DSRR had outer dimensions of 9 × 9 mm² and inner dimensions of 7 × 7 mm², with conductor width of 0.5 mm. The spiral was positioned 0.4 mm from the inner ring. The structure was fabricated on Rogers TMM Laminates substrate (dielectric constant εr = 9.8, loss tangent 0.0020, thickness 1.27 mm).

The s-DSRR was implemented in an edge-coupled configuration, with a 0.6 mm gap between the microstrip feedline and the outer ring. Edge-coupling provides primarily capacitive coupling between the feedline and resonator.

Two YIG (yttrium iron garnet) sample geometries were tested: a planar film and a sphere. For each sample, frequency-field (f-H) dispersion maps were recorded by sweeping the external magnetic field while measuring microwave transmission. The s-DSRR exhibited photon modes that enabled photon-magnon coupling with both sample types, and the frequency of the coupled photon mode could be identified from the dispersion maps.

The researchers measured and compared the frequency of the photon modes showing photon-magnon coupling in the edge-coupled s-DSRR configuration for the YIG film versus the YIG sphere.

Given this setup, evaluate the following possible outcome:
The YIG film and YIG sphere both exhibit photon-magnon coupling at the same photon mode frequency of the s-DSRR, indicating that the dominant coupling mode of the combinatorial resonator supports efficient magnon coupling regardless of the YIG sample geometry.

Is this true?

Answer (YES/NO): NO